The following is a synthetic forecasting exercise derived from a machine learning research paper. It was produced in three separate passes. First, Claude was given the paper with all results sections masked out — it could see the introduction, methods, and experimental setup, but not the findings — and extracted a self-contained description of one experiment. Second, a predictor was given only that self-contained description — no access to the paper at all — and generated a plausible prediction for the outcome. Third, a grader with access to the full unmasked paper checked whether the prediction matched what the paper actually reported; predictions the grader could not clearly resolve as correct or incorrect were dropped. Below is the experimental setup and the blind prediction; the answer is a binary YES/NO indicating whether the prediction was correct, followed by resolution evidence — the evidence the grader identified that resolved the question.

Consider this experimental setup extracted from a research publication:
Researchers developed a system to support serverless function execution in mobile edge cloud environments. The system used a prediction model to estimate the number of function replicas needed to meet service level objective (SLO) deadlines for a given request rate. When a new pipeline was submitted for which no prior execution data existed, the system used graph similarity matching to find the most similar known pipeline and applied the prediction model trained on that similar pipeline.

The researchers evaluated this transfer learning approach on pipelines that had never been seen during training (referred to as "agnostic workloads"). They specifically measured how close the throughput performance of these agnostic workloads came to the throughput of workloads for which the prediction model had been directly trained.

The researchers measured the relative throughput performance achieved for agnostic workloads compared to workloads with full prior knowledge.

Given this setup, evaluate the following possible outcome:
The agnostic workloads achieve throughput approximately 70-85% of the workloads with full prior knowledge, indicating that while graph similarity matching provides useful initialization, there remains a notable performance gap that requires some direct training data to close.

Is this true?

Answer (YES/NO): NO